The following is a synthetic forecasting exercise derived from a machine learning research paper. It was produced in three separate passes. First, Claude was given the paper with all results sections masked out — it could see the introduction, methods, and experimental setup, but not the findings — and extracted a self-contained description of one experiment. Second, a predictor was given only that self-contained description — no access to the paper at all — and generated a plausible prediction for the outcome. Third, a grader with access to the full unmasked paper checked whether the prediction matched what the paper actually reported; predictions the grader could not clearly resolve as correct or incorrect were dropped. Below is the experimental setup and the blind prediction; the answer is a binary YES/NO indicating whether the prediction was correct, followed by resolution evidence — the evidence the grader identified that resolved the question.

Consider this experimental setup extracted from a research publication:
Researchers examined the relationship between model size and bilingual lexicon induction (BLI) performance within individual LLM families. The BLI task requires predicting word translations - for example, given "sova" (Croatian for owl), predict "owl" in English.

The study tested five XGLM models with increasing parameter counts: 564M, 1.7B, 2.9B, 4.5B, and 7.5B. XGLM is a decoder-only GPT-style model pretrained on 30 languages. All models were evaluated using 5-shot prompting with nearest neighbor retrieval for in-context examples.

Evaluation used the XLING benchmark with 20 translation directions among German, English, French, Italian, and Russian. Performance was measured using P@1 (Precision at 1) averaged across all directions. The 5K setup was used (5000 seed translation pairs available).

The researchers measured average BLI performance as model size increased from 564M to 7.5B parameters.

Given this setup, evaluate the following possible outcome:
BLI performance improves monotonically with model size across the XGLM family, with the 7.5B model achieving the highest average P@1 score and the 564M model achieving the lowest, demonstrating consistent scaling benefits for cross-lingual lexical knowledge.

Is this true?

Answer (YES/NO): NO